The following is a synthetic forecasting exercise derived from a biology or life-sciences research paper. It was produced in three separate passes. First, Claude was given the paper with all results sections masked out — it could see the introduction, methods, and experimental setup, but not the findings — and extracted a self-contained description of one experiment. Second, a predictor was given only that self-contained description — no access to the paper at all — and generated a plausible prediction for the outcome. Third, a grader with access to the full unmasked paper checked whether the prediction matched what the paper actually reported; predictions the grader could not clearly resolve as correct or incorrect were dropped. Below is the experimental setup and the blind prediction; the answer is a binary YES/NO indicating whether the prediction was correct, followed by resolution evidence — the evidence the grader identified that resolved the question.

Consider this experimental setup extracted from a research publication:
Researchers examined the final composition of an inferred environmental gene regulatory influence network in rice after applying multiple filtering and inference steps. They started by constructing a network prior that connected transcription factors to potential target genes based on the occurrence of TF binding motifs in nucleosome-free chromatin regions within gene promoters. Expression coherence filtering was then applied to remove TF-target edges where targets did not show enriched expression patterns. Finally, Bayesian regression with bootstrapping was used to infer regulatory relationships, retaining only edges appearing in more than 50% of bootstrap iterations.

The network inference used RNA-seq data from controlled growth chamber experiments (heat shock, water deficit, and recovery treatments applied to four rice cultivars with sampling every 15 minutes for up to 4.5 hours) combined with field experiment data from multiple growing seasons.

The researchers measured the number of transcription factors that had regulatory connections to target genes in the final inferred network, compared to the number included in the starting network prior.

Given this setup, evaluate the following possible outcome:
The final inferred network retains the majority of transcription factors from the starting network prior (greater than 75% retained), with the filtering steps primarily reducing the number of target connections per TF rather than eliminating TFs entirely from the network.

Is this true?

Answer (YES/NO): NO